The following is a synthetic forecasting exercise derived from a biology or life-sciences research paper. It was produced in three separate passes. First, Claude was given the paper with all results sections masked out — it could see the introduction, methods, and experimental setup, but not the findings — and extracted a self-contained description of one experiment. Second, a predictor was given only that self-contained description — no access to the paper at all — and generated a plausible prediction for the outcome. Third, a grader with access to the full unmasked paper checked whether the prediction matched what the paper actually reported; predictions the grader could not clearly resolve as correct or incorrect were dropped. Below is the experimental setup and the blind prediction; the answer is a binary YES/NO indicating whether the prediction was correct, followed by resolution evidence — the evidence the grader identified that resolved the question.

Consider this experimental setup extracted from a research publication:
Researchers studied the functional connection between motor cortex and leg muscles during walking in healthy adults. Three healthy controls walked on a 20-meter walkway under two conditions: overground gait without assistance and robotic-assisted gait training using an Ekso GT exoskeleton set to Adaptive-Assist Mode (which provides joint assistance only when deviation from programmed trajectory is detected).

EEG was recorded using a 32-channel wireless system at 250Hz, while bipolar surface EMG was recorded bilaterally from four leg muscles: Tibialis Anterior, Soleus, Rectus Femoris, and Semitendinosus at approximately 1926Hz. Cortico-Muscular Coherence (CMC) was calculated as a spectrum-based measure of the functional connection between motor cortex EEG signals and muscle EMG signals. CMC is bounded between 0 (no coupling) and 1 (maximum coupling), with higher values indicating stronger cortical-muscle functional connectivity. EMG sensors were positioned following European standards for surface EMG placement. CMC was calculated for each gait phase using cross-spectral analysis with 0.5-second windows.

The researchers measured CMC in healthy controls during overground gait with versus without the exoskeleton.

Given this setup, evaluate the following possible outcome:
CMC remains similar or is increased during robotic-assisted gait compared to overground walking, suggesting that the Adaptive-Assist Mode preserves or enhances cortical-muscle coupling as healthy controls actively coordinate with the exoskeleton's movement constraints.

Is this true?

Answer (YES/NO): NO